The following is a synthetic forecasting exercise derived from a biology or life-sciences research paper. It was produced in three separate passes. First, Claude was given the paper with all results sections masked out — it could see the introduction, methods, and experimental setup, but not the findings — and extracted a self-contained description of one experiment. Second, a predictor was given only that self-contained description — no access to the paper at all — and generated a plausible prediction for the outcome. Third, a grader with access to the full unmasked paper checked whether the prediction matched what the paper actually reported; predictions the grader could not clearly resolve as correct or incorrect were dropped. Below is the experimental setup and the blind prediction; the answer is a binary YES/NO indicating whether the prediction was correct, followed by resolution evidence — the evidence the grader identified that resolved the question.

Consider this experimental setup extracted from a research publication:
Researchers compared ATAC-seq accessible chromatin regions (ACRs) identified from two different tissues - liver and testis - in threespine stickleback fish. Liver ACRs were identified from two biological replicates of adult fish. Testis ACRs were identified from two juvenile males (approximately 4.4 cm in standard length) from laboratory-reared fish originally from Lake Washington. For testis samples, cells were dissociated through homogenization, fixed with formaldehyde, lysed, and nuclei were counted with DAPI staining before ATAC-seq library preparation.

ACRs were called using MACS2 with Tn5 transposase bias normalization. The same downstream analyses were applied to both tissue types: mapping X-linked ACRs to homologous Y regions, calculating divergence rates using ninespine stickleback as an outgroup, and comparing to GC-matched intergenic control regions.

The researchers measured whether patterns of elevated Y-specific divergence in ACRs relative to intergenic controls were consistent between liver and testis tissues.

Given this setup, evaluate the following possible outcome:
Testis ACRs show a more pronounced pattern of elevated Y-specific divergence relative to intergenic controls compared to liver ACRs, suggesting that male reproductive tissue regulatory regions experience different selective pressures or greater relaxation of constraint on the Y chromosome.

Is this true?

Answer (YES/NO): YES